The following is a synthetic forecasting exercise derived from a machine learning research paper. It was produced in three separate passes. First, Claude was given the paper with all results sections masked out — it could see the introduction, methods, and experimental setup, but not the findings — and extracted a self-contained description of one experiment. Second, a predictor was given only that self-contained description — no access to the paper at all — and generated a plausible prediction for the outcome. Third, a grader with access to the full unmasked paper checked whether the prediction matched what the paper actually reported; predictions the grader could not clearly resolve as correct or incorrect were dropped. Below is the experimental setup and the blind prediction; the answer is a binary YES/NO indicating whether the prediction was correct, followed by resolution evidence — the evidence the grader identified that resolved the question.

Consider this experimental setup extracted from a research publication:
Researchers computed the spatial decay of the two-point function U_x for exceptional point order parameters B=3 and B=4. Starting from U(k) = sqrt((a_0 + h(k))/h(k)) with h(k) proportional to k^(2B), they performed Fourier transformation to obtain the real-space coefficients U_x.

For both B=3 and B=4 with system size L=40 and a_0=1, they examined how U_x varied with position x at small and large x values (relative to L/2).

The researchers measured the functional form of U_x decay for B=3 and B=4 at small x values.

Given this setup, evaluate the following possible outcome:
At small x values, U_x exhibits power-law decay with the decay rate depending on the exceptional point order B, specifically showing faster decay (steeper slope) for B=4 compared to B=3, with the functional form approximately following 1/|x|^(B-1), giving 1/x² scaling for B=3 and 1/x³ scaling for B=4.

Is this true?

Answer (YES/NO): NO